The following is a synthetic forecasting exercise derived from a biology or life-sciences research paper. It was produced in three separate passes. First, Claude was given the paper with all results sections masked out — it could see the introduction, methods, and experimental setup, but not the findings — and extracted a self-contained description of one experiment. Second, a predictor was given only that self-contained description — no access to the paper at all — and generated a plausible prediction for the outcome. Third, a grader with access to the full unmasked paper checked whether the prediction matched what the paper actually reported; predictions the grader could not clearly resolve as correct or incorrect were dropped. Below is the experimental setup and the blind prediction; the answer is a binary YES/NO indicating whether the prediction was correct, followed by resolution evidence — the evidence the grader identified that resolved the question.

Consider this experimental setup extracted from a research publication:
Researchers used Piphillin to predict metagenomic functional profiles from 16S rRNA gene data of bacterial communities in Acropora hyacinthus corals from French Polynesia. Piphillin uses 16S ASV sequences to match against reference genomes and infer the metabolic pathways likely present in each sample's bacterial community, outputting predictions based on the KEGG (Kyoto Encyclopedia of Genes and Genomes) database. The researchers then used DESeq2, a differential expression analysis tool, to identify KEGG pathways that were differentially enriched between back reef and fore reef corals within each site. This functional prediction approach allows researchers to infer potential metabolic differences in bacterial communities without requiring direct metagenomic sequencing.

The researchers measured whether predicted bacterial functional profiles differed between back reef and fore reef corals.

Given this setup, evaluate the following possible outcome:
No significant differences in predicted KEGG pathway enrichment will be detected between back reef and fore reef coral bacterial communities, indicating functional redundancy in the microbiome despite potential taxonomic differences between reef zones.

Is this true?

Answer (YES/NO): NO